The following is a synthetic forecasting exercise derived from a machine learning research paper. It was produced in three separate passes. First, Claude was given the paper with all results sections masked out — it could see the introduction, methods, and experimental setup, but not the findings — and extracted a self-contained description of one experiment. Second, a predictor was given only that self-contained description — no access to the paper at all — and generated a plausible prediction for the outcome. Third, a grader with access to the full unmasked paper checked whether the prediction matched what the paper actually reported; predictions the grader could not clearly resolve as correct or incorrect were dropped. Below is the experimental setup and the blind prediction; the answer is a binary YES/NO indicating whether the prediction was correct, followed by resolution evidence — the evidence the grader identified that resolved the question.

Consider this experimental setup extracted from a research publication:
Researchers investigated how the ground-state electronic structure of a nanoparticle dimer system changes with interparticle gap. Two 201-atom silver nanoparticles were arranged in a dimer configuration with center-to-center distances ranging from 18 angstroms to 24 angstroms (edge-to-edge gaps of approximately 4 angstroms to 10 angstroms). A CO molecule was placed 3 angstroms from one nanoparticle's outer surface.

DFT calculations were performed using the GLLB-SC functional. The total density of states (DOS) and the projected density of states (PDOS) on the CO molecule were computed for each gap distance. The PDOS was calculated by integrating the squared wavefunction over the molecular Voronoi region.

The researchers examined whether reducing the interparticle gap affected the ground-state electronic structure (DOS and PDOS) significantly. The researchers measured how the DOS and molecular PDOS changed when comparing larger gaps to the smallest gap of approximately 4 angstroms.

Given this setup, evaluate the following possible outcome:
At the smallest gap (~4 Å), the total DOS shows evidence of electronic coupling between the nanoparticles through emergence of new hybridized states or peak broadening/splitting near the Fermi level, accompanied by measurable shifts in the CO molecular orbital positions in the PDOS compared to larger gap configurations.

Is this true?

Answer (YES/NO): NO